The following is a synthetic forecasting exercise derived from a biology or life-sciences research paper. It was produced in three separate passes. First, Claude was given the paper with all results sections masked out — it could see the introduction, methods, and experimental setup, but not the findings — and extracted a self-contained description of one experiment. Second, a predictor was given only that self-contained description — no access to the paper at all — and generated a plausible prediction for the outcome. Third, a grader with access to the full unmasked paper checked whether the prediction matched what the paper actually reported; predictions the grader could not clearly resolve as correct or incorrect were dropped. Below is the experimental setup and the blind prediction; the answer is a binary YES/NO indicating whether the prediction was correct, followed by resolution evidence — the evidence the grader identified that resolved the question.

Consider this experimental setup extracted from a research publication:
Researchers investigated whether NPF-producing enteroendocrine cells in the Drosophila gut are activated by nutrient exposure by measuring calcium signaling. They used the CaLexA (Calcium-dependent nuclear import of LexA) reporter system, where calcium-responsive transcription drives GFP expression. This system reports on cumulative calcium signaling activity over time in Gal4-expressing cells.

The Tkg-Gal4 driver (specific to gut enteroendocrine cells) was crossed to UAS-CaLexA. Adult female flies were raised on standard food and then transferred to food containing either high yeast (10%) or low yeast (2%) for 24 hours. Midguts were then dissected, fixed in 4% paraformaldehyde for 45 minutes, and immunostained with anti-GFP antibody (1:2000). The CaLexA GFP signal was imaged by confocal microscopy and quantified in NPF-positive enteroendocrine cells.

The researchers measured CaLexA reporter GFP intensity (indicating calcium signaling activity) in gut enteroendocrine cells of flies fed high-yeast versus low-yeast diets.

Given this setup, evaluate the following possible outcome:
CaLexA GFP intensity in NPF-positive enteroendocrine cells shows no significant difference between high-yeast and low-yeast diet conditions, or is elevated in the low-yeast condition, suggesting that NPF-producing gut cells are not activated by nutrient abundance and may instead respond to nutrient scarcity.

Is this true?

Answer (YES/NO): NO